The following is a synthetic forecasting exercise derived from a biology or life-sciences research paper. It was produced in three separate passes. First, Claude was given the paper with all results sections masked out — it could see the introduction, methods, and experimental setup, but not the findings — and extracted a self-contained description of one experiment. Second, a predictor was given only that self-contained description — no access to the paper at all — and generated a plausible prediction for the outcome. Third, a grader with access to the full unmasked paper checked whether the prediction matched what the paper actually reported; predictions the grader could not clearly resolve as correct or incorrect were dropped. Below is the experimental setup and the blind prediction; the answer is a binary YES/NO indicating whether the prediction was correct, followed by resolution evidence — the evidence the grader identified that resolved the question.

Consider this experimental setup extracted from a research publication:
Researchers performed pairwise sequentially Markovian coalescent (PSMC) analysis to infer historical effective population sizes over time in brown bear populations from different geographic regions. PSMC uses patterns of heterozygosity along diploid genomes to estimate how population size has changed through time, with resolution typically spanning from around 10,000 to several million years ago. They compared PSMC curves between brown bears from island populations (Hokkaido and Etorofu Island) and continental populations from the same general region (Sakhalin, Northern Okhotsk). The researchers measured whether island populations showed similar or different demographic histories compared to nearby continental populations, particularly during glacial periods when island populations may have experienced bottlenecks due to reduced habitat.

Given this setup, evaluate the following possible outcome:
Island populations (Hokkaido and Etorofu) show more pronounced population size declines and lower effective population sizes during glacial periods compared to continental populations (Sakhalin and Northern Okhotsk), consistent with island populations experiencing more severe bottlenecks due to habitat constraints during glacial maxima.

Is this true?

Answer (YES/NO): NO